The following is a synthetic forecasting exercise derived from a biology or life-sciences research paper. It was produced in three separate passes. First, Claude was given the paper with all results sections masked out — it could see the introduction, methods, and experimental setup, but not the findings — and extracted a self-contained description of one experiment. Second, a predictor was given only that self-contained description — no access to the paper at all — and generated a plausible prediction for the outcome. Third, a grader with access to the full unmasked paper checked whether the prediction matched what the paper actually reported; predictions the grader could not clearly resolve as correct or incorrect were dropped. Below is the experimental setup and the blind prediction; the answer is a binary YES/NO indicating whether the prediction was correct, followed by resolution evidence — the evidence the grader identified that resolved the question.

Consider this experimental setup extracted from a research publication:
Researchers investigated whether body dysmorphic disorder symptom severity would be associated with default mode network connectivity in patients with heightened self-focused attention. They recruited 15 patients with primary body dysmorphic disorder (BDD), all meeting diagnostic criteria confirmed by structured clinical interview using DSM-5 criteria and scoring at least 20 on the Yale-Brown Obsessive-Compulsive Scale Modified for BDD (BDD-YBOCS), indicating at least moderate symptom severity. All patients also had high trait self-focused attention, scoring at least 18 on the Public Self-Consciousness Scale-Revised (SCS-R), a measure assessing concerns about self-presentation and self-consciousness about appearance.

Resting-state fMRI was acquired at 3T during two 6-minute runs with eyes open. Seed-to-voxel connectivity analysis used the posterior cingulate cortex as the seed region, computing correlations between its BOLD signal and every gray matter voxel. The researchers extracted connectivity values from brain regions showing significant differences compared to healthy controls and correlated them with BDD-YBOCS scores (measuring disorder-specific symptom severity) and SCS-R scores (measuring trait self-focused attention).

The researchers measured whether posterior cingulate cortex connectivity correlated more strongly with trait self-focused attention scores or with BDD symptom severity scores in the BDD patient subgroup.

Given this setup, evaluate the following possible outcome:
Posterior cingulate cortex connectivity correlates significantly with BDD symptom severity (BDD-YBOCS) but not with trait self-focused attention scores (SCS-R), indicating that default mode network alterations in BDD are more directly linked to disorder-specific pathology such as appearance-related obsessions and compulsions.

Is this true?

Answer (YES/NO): NO